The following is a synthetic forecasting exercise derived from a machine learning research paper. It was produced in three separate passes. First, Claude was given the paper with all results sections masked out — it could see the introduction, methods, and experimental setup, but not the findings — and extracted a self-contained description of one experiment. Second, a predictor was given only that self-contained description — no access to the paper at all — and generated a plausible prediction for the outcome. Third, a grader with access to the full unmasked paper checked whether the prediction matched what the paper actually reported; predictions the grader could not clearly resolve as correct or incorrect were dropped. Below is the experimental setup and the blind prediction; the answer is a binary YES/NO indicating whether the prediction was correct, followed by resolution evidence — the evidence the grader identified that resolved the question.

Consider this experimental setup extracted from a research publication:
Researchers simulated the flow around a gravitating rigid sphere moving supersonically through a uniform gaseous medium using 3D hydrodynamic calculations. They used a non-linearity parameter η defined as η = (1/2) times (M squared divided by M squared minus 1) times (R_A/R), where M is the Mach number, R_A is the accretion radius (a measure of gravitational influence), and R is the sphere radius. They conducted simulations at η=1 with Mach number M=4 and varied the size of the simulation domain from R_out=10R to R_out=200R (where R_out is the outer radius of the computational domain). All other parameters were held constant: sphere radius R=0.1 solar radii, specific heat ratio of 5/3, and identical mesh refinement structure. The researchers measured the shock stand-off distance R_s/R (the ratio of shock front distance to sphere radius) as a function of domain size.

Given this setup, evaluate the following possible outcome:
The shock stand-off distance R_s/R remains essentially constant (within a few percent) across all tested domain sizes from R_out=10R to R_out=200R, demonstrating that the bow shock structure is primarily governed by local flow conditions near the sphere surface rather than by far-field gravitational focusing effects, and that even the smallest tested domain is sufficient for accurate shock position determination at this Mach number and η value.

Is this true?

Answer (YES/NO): YES